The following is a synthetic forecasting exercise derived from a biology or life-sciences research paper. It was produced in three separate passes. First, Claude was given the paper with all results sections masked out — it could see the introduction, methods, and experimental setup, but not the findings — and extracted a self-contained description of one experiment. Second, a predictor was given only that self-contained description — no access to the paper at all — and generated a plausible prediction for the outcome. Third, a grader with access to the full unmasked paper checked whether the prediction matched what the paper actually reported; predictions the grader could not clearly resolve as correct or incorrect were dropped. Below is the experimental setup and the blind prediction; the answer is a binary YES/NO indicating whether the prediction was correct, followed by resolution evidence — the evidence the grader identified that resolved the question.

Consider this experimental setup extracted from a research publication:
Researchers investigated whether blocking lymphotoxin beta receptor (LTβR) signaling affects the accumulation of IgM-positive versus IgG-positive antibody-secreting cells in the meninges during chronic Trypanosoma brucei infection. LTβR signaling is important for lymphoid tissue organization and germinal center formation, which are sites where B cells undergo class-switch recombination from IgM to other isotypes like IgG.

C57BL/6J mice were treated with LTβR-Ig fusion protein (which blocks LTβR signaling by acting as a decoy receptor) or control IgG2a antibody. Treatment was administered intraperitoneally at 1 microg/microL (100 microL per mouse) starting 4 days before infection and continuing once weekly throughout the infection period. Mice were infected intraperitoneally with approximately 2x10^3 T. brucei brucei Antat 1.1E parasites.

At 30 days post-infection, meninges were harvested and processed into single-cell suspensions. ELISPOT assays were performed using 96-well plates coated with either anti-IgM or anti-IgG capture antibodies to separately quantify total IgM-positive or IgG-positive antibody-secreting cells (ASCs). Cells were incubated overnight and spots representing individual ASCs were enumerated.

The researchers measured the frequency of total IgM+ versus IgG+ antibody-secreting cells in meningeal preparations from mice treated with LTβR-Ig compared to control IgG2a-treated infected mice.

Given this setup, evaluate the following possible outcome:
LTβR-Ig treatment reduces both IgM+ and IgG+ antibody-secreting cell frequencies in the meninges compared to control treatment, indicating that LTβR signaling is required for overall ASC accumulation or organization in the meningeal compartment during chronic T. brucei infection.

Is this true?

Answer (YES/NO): YES